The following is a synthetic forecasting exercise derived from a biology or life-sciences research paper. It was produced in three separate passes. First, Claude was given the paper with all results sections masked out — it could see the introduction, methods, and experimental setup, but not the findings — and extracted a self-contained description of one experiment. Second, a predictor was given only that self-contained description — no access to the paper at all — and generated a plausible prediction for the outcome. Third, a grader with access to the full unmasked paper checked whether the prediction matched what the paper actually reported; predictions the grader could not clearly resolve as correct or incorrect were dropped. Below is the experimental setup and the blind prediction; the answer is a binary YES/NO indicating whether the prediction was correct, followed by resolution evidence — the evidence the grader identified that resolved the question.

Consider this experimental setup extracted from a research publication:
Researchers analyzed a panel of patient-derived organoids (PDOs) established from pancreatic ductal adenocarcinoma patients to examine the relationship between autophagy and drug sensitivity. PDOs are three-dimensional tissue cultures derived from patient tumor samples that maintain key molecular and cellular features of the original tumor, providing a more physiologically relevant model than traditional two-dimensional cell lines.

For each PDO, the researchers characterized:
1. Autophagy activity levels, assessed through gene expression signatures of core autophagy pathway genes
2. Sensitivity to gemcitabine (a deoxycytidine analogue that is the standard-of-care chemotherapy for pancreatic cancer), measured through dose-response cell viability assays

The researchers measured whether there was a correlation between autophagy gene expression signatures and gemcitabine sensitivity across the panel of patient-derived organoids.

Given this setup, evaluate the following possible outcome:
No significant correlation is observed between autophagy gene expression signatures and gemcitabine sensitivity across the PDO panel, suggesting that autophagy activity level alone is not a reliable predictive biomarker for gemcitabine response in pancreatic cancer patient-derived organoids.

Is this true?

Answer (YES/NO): NO